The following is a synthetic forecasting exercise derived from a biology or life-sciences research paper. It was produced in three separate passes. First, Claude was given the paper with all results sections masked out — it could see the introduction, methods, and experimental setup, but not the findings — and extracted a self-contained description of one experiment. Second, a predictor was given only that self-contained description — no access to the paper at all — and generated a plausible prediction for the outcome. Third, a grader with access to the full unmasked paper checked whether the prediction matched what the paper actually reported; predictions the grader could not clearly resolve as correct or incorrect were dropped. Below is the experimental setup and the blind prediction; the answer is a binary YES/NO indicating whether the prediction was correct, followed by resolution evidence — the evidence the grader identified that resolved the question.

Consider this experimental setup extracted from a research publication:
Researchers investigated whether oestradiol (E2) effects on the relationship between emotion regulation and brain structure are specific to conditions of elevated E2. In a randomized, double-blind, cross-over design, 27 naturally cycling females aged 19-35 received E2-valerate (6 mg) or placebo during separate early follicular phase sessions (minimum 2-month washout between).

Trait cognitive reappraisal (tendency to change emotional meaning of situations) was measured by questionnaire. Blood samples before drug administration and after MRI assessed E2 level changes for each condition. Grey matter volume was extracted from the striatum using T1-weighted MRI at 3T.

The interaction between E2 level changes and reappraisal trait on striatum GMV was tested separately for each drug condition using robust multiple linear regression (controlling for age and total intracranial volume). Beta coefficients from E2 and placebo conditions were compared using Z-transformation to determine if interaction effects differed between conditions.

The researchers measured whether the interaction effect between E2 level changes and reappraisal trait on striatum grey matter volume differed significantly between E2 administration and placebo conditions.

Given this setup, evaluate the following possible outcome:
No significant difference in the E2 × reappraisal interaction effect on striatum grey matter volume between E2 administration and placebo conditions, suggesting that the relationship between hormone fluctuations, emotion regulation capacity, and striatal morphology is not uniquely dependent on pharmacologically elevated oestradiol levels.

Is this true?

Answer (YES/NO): YES